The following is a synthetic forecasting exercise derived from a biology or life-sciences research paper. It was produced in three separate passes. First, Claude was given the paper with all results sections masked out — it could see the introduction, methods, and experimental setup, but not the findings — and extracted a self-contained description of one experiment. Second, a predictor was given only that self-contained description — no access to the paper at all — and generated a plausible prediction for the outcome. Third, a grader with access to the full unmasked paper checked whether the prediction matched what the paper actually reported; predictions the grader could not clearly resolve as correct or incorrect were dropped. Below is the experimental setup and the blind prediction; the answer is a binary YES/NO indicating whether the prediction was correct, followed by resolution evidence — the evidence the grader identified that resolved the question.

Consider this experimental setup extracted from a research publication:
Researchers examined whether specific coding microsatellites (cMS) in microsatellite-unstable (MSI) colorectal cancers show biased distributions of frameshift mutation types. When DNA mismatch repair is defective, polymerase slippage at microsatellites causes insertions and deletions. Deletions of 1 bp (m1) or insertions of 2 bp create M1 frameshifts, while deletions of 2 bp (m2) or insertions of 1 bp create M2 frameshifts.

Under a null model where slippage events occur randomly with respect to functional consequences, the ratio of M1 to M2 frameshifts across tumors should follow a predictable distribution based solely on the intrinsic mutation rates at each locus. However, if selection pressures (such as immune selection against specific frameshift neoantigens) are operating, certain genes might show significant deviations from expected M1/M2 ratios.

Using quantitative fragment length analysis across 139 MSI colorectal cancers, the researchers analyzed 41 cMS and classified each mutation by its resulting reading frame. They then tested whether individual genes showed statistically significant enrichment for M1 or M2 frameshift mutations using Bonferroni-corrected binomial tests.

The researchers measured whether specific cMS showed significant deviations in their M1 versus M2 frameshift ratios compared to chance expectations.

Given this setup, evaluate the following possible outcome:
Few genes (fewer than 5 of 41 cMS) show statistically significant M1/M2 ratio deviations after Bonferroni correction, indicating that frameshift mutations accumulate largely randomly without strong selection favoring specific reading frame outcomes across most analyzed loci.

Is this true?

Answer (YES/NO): NO